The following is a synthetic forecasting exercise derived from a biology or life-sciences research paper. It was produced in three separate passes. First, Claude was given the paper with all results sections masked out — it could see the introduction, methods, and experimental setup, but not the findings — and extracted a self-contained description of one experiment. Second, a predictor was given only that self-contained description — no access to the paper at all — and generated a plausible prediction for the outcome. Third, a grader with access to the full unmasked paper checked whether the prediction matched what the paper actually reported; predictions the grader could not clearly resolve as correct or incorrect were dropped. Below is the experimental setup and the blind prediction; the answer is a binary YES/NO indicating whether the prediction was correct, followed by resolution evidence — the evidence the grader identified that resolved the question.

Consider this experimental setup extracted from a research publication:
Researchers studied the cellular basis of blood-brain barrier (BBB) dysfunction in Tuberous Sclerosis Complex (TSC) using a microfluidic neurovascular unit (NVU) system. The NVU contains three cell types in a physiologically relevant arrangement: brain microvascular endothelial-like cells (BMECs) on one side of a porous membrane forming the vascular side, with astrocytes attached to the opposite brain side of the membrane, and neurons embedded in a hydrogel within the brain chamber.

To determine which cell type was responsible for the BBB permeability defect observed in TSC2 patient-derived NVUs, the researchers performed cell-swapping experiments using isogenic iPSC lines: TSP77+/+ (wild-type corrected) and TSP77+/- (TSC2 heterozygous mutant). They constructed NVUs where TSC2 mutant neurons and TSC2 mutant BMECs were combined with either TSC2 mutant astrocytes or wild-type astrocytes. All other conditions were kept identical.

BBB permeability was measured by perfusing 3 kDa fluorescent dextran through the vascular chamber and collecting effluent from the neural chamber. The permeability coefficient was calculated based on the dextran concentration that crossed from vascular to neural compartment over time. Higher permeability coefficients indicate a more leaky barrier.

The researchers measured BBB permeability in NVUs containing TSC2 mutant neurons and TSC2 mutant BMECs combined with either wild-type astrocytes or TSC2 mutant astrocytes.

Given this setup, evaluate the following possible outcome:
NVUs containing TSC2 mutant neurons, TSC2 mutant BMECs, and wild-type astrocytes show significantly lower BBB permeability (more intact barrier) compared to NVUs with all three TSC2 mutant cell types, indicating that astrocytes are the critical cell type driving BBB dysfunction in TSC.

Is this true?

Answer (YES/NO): YES